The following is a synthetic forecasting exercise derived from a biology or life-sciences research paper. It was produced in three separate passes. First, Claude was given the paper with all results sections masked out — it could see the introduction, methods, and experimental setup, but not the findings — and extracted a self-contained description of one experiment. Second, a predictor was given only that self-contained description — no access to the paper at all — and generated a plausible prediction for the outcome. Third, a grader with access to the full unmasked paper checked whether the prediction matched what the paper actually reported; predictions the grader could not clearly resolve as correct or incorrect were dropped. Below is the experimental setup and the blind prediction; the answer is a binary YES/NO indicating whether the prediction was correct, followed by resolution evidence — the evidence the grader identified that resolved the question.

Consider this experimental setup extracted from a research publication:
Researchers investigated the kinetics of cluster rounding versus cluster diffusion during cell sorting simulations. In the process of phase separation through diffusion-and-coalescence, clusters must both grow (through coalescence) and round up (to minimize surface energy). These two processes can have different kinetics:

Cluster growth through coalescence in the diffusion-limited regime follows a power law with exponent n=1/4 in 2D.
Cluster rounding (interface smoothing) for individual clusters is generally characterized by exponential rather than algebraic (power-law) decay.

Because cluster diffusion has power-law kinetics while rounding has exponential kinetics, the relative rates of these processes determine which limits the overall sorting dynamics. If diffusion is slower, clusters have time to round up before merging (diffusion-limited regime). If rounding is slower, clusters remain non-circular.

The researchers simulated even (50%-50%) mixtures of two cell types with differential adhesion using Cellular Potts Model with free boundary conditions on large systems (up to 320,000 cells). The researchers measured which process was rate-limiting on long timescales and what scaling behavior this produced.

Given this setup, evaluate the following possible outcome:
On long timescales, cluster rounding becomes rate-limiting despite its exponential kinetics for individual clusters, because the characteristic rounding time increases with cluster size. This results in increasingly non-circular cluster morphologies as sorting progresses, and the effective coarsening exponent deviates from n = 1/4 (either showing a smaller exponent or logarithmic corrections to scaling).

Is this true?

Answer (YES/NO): NO